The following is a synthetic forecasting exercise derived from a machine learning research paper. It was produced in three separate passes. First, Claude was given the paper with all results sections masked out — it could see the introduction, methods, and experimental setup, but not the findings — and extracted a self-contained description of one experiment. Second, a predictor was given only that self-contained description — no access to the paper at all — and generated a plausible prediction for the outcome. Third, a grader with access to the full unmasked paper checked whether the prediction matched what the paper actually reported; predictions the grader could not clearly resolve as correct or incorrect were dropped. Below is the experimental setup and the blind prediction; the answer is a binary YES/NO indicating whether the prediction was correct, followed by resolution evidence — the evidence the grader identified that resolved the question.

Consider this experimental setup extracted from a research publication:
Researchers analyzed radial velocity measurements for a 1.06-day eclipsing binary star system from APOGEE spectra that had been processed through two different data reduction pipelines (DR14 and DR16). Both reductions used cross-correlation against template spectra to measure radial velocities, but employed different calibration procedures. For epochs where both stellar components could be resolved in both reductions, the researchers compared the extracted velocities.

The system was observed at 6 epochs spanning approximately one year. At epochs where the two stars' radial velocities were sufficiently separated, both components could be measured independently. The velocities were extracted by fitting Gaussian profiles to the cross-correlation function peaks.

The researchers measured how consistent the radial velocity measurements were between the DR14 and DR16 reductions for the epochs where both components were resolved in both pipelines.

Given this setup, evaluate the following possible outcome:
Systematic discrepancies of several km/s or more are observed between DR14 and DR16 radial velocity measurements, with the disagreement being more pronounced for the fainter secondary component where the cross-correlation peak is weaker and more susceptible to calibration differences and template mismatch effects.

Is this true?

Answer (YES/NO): NO